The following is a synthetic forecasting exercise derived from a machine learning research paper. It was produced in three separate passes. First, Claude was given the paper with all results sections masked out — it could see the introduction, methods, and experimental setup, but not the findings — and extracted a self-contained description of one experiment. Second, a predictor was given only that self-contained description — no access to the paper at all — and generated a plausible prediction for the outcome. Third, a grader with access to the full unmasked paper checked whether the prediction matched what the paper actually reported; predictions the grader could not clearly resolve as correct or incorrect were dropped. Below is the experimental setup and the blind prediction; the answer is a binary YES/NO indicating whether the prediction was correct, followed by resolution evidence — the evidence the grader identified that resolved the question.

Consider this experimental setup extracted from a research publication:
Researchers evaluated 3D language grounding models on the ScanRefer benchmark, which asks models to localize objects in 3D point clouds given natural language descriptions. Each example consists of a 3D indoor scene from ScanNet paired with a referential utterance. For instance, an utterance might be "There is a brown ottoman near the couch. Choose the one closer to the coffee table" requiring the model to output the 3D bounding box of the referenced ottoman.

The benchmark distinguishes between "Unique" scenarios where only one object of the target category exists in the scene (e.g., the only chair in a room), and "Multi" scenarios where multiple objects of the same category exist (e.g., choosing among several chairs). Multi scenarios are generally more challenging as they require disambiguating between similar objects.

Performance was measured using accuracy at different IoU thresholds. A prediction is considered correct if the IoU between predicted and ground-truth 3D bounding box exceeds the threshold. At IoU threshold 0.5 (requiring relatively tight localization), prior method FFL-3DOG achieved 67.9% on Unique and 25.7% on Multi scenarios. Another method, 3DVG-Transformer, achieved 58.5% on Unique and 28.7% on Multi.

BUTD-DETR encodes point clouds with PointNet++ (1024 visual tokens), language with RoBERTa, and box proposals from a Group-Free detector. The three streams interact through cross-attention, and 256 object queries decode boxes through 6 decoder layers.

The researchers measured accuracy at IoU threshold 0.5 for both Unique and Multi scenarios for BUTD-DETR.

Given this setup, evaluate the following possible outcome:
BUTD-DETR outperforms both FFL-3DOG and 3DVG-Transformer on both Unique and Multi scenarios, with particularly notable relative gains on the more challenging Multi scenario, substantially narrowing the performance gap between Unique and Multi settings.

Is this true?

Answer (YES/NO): NO